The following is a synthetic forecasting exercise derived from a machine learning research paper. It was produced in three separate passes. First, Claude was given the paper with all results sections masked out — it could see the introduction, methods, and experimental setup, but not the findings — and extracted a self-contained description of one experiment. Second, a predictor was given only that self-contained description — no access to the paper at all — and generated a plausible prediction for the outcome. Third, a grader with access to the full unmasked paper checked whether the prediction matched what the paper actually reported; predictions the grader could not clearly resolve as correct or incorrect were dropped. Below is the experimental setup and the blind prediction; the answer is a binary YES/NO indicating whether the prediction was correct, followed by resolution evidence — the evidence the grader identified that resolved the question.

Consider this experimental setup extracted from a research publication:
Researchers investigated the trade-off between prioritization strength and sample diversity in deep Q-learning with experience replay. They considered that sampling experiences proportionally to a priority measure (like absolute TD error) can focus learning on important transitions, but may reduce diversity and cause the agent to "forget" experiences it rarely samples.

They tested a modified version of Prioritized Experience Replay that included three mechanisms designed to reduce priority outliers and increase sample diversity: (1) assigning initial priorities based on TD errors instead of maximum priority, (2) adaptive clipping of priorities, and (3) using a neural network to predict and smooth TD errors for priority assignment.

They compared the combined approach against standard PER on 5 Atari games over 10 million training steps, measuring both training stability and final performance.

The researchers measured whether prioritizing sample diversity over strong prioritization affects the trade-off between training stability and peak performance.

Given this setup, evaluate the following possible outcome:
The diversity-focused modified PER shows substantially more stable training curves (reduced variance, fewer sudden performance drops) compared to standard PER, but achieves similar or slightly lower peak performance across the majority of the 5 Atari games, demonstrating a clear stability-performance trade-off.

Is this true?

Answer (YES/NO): NO